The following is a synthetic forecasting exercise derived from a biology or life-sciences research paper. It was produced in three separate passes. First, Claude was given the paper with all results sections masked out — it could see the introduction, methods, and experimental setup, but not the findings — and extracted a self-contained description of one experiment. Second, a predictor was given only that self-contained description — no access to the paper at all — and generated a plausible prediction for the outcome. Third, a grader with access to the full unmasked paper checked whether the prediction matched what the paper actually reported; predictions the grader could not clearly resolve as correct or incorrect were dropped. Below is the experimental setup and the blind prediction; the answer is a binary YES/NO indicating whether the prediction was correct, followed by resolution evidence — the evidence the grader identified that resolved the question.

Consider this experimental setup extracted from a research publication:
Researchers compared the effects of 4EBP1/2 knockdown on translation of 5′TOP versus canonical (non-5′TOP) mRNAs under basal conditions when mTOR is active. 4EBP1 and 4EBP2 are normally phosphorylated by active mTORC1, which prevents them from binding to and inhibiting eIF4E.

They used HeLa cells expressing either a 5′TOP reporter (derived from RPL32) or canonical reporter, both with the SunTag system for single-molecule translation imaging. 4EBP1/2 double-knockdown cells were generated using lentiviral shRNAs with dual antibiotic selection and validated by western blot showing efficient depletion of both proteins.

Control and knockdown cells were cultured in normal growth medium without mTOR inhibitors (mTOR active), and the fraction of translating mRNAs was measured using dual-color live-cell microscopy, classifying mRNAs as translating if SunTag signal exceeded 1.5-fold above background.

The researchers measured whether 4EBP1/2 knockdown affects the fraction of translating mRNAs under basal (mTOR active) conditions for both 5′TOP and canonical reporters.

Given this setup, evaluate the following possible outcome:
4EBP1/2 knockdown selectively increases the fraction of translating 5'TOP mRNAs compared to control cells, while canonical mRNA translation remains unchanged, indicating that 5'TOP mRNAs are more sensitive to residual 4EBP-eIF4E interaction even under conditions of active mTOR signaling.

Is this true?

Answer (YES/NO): NO